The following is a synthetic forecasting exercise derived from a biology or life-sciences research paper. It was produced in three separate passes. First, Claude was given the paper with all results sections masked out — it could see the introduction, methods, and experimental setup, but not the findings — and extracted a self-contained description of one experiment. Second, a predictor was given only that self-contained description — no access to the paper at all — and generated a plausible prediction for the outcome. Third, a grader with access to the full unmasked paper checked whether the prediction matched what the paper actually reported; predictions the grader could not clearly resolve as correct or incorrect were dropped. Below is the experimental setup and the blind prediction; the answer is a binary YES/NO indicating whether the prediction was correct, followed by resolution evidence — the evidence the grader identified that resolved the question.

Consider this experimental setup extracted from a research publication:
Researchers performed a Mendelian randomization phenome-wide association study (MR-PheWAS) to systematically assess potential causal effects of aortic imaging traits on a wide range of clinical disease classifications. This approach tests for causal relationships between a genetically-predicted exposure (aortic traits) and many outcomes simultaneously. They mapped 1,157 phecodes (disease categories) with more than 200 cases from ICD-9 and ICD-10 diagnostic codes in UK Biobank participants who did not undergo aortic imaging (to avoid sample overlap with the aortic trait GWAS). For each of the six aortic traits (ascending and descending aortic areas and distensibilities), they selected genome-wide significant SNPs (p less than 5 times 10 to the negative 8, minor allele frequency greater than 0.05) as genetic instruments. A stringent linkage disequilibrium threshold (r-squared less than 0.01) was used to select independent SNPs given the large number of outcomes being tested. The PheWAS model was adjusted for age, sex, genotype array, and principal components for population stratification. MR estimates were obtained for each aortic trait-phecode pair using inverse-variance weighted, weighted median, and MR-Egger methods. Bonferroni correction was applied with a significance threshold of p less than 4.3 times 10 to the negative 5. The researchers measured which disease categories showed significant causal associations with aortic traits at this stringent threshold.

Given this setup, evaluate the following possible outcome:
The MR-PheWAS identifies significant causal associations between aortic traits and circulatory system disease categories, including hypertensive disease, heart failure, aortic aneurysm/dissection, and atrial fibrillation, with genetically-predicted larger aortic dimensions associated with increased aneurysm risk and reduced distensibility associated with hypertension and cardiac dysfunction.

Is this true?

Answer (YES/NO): NO